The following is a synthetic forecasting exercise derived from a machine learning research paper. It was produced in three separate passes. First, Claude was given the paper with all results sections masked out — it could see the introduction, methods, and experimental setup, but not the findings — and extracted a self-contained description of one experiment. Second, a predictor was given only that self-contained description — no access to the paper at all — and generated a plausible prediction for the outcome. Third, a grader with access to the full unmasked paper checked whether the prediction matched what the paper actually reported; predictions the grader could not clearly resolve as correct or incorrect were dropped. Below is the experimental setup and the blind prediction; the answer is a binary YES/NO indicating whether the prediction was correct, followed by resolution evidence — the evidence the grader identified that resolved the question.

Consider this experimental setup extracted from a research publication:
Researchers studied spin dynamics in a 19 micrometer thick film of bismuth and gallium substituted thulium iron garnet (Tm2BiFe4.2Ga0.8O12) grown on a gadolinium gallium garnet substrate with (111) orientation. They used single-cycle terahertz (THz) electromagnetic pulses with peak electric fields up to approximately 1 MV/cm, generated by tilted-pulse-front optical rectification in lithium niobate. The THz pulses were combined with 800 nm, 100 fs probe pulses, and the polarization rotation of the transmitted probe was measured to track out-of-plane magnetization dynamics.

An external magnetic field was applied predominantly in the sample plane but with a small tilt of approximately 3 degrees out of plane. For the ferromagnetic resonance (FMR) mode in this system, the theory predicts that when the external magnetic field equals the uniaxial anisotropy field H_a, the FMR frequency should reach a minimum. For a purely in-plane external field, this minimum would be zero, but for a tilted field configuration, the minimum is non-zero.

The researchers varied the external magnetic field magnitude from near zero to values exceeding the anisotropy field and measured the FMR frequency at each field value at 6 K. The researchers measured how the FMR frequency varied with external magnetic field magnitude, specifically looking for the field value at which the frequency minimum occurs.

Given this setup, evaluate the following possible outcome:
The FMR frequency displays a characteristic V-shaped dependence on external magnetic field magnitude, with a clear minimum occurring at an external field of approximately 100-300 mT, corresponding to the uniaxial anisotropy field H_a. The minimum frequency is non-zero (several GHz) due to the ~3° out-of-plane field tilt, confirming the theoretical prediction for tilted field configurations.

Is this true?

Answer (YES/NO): NO